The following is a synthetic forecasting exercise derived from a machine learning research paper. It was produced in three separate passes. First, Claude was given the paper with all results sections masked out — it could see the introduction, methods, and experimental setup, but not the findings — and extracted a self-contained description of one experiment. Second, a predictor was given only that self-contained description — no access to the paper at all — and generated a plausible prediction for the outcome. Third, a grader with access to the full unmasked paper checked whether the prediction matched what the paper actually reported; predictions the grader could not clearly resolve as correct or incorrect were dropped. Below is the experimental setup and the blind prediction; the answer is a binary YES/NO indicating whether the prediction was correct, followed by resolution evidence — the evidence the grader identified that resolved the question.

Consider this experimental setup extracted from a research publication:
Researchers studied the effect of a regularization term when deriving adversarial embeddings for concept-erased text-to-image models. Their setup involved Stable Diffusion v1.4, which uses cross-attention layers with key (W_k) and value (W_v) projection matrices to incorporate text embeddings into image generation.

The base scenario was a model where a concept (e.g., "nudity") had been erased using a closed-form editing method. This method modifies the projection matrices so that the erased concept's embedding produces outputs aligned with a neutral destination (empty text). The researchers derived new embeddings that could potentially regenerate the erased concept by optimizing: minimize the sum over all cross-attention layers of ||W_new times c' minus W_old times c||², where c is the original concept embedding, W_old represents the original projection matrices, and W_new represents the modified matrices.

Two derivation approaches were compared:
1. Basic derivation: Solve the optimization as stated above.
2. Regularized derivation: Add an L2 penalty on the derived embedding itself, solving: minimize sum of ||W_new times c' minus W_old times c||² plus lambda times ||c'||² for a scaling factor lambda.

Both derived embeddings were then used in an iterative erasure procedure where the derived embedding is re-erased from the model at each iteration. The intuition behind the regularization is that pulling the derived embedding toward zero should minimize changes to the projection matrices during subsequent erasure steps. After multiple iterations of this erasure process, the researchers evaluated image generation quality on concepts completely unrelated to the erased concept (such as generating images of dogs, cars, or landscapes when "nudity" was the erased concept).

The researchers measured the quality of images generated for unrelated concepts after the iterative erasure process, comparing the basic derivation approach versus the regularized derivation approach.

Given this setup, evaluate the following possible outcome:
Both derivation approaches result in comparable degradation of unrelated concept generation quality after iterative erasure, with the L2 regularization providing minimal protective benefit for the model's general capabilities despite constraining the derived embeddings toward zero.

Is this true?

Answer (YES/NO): NO